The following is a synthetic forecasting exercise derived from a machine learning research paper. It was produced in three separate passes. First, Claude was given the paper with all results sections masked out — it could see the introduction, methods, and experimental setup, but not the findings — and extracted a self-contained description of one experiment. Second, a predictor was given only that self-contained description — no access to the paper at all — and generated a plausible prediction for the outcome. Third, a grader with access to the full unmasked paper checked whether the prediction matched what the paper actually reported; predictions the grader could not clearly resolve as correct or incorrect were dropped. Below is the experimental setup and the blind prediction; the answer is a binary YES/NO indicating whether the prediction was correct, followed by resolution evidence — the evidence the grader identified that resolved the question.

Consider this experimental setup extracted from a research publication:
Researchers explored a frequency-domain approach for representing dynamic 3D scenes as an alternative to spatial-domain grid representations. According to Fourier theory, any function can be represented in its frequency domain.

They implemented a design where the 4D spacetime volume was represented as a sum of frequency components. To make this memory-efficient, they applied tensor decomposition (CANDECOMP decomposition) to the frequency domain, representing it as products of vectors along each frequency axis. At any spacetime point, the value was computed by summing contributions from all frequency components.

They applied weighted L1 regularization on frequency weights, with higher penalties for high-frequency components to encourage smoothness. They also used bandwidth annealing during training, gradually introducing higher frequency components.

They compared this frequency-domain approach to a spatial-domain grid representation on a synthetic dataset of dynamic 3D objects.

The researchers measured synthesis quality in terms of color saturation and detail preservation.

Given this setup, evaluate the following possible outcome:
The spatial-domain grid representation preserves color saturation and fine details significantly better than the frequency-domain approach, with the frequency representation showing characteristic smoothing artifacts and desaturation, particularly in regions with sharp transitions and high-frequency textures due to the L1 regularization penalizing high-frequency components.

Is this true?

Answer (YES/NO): NO